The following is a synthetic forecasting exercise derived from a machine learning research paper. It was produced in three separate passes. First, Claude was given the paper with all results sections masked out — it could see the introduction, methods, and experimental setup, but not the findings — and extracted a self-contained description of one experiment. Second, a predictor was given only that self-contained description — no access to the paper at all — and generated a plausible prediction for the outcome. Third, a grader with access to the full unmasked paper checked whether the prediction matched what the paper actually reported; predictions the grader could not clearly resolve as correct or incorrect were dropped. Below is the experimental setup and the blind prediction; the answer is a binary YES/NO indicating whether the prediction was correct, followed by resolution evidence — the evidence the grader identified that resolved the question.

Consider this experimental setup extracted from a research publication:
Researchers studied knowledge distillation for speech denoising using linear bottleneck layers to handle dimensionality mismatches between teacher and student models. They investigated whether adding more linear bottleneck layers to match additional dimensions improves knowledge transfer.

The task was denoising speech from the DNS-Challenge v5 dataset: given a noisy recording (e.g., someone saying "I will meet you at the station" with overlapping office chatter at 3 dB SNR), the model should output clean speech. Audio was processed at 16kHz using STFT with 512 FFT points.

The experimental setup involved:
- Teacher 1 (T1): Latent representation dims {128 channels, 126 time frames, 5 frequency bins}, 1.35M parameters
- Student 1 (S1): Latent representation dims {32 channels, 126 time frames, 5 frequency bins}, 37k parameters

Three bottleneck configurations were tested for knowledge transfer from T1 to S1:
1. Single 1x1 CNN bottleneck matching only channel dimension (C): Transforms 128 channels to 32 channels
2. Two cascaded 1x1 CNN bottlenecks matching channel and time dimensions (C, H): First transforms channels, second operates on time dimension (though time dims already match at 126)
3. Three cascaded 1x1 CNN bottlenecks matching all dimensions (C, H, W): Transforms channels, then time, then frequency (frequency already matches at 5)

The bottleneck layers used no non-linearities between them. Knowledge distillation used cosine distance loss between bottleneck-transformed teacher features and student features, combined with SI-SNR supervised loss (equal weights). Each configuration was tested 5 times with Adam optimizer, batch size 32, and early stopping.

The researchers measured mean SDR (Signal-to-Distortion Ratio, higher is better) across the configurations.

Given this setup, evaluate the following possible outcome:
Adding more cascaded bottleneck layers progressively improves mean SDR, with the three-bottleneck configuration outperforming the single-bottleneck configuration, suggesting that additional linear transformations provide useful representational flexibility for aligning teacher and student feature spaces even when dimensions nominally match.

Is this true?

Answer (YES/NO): YES